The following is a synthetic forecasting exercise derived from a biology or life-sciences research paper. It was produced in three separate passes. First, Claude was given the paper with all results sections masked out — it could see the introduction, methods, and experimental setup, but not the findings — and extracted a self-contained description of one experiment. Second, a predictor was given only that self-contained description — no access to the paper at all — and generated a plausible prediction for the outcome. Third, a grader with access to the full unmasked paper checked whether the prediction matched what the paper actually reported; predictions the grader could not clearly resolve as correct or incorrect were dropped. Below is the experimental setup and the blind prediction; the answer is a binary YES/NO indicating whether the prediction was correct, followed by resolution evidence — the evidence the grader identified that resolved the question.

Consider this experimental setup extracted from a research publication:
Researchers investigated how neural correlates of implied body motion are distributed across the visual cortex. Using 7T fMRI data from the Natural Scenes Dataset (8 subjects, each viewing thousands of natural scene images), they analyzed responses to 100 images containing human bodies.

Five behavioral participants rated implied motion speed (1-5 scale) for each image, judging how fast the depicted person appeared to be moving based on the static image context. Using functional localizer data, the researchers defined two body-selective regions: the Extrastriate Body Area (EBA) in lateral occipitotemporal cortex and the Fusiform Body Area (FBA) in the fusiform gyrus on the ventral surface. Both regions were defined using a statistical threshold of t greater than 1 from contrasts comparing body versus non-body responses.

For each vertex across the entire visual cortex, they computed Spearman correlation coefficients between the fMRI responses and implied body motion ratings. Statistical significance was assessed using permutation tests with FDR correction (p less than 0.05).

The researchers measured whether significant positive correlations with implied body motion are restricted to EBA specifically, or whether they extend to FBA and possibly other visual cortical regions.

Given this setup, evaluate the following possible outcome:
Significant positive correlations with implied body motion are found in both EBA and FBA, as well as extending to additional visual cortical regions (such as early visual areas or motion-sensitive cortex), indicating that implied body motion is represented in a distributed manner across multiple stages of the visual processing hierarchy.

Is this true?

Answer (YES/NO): NO